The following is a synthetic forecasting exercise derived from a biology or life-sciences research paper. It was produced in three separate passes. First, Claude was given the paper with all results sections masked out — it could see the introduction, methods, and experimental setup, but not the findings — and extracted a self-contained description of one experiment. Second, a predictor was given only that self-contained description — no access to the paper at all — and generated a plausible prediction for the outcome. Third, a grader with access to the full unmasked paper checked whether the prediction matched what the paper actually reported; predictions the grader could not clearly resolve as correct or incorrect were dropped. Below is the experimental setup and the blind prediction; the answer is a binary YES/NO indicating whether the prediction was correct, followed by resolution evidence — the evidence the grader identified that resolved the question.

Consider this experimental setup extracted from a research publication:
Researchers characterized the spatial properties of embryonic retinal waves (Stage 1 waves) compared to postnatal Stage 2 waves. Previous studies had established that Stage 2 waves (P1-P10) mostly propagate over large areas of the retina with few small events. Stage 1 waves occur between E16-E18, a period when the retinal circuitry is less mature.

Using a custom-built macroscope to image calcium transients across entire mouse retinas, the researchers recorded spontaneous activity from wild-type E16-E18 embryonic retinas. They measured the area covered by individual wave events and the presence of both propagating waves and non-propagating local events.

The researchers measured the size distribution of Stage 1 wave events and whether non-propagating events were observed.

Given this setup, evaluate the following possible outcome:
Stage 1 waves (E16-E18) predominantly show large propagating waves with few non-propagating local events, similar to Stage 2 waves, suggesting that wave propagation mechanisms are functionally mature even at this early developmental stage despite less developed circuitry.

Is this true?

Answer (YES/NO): NO